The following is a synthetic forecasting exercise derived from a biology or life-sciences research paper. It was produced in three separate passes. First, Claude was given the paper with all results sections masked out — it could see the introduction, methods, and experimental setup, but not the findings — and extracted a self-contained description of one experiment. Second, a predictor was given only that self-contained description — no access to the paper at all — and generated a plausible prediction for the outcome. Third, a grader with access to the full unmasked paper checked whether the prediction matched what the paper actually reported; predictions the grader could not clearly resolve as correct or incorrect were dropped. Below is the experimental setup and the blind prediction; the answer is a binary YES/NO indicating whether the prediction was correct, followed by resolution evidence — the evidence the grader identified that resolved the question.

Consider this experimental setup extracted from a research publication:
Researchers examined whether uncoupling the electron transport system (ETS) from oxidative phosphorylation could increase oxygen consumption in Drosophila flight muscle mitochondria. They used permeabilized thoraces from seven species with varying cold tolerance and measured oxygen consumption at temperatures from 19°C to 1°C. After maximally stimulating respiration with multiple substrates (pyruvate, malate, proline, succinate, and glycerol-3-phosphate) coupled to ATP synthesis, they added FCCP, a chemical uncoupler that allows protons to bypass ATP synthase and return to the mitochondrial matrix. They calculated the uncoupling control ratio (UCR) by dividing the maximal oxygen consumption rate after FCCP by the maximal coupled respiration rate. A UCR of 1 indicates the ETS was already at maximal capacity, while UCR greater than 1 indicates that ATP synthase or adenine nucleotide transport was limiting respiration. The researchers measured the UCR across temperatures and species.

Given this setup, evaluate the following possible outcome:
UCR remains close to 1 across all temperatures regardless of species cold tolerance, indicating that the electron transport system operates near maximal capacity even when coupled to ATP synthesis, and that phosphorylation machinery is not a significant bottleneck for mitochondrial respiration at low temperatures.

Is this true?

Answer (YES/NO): NO